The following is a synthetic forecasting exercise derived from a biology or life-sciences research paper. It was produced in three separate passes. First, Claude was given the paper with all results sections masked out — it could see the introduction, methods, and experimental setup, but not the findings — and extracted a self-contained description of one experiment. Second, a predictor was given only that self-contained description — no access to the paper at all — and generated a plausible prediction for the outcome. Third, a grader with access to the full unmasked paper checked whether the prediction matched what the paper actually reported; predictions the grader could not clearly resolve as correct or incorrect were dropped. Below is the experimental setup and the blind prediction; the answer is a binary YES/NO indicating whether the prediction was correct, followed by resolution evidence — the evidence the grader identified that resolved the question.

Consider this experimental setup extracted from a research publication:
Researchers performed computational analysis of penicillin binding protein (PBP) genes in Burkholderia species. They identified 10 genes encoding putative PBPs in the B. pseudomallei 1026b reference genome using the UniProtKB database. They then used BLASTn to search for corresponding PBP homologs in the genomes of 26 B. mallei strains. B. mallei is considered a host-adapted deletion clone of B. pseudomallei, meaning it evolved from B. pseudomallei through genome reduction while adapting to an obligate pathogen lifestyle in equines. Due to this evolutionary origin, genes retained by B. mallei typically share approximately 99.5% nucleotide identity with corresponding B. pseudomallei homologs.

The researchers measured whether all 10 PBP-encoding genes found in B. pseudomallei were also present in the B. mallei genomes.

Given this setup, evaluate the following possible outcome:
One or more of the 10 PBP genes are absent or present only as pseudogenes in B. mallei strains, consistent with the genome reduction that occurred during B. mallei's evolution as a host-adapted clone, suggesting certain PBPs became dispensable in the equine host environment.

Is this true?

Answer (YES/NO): YES